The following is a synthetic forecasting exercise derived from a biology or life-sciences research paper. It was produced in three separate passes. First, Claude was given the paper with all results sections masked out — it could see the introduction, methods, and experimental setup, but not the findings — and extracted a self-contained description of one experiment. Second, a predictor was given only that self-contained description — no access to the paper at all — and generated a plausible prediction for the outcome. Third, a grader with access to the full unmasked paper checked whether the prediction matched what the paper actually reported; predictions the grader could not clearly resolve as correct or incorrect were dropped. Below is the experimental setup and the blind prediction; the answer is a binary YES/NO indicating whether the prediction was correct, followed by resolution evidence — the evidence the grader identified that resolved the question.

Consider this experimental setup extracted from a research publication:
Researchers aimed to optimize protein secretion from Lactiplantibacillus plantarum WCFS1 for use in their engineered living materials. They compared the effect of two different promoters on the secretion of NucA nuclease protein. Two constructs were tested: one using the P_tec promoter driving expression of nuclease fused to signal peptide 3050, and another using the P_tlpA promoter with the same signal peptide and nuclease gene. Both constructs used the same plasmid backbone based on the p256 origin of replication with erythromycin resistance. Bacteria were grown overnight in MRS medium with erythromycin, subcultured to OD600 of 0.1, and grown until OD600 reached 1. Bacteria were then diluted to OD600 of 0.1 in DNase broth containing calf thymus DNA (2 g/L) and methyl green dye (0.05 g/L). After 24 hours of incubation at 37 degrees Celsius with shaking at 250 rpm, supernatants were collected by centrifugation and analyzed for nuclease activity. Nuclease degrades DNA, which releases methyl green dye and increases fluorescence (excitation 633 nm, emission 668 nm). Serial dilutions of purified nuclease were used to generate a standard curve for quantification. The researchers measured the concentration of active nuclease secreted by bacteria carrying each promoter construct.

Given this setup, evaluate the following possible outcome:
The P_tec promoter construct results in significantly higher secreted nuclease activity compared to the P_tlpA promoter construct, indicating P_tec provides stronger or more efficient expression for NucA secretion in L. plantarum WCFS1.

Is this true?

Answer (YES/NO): YES